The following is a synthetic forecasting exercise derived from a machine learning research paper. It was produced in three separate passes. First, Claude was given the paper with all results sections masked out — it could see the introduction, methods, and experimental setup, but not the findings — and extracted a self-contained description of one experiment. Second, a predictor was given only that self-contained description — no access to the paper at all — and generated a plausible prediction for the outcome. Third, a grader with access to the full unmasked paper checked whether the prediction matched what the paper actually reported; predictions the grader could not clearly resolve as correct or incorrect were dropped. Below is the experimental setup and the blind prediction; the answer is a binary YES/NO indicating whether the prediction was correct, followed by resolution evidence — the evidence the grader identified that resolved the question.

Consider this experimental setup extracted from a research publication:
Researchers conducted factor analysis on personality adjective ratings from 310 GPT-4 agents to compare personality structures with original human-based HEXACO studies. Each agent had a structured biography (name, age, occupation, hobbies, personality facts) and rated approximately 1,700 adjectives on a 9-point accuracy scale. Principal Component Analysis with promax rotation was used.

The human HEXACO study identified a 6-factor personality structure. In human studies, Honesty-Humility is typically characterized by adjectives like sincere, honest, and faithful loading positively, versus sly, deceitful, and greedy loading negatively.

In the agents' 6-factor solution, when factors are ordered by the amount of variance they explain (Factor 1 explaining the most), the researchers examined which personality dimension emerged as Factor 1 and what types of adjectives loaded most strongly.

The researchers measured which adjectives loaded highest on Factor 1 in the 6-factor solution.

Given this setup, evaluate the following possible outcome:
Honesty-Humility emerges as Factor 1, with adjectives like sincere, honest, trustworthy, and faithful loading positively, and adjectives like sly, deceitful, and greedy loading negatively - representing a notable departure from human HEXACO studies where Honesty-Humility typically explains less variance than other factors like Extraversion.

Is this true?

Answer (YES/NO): NO